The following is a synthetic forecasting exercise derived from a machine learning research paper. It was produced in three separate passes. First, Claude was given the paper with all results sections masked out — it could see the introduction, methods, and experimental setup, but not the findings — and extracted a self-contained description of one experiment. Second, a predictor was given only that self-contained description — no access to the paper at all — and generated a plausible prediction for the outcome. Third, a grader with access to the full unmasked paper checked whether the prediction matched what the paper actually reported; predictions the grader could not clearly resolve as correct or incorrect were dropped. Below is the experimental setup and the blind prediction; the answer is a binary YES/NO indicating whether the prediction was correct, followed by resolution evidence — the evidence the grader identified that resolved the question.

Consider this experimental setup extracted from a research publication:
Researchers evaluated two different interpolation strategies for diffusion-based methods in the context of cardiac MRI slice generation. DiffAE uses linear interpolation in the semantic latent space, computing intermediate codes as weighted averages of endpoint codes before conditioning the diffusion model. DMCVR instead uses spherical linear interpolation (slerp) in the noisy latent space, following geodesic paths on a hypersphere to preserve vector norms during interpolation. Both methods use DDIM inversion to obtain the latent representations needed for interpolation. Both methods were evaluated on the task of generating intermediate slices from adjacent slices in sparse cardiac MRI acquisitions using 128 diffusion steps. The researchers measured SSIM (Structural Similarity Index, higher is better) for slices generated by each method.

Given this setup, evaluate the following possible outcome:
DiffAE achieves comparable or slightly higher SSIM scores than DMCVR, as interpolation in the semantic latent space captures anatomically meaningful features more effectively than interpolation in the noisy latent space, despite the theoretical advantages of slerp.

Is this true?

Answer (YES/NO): NO